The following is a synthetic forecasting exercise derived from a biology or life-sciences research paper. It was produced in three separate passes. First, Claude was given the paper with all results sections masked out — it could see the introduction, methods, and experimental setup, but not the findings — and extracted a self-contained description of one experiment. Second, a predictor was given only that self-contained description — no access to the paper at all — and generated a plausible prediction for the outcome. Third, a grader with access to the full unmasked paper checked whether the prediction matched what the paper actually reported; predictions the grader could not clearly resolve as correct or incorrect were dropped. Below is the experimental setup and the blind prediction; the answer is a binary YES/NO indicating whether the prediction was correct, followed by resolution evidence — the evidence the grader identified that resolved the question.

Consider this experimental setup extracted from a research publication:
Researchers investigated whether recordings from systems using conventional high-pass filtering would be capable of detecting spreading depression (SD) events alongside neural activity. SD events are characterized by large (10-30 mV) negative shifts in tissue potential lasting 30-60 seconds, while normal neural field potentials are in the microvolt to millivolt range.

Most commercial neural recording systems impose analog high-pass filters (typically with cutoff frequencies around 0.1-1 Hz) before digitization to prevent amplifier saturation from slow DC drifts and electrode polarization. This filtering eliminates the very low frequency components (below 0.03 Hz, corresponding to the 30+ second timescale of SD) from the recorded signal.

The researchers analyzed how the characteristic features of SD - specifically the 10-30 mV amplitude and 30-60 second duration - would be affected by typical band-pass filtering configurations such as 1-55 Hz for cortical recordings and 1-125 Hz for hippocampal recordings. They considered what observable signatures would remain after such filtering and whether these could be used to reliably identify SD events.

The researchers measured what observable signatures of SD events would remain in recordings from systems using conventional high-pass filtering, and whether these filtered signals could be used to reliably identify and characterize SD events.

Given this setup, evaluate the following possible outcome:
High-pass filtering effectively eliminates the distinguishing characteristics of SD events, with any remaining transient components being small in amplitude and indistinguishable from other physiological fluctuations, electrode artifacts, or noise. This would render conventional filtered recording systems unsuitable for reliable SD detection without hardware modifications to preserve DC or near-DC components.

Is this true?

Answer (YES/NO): NO